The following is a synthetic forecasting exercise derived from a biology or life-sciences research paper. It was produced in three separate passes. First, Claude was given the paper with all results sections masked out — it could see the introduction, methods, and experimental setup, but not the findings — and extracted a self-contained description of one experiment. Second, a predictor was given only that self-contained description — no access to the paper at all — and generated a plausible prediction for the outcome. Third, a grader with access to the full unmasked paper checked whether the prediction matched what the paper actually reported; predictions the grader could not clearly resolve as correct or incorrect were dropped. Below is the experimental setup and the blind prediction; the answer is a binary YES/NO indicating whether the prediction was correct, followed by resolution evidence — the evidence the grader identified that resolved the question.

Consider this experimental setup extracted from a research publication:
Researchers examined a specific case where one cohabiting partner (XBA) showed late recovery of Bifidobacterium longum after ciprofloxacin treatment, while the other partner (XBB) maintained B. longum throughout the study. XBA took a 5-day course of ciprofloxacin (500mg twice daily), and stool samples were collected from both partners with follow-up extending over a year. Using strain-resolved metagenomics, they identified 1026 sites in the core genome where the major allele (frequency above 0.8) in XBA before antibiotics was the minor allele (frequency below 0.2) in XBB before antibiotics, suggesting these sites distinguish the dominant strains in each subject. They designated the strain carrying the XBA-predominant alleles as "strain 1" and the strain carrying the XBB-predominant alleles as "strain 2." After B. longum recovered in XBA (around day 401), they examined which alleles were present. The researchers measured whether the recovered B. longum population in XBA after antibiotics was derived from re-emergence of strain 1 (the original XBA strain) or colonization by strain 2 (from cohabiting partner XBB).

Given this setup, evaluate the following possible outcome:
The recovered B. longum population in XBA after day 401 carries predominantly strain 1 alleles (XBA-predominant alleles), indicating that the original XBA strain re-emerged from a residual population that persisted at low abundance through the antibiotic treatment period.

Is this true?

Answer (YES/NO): NO